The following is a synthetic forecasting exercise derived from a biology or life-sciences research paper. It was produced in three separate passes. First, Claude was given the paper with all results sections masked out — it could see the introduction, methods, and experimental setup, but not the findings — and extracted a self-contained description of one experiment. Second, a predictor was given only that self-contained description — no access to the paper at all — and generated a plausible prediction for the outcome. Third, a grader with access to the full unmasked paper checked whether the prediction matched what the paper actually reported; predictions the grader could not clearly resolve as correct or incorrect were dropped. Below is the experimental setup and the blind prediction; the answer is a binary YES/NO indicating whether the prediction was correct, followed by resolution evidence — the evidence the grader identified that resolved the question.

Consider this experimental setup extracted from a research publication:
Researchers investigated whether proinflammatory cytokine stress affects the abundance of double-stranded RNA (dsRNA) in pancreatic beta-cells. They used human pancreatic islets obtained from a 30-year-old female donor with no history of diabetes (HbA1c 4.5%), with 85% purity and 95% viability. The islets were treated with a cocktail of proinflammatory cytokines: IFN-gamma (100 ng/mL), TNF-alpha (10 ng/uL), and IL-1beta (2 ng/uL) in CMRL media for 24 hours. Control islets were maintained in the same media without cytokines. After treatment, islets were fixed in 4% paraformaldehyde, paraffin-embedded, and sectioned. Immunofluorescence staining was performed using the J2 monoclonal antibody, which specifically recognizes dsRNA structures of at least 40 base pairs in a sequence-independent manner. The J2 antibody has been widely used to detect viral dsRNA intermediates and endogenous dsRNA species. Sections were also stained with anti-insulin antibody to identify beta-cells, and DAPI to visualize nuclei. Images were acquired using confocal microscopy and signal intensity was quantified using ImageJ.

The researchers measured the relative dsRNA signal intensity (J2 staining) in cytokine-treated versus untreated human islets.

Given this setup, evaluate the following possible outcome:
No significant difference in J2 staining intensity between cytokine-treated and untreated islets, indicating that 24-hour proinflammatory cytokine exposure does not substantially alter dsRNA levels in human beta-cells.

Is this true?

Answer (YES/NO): NO